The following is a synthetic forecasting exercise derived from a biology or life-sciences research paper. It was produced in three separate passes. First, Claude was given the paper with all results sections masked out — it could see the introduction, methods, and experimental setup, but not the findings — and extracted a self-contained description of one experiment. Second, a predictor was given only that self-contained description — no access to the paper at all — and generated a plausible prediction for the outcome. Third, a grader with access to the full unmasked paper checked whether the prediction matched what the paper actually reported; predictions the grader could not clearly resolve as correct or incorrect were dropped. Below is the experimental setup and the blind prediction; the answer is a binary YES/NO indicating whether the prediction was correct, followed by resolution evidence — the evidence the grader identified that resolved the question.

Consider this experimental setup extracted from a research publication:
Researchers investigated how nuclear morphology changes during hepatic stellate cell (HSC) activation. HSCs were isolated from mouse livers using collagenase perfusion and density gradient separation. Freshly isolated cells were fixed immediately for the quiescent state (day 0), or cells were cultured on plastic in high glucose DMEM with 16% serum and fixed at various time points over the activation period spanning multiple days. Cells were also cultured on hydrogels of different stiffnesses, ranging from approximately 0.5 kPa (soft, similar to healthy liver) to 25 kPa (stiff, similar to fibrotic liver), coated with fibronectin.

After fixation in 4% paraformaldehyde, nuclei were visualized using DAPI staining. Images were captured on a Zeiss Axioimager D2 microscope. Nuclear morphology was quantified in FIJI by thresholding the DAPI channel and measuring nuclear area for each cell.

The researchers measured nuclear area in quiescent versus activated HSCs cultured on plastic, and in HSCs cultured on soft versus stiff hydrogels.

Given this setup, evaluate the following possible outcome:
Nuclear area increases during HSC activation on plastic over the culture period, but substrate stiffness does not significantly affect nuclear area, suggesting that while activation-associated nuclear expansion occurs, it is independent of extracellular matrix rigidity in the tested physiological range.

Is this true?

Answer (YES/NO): NO